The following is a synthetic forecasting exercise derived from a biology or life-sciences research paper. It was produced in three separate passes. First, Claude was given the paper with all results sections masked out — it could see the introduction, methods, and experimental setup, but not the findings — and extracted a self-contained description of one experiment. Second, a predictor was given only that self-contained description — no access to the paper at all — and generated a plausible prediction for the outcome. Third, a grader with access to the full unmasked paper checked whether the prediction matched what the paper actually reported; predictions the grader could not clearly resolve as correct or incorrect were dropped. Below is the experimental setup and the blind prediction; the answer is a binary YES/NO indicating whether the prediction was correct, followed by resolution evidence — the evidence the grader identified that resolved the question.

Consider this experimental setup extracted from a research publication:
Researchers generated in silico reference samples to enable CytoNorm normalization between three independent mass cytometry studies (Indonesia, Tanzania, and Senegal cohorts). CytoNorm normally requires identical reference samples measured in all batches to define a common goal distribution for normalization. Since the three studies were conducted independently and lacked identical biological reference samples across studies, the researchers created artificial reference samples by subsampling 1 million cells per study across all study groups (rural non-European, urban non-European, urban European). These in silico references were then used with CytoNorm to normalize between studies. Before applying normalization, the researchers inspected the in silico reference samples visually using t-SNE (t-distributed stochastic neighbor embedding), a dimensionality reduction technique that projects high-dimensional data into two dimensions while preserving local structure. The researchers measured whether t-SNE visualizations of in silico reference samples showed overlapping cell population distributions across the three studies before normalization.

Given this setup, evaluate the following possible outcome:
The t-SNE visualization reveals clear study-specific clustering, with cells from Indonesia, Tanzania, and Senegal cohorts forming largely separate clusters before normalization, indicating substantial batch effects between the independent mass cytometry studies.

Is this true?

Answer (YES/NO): YES